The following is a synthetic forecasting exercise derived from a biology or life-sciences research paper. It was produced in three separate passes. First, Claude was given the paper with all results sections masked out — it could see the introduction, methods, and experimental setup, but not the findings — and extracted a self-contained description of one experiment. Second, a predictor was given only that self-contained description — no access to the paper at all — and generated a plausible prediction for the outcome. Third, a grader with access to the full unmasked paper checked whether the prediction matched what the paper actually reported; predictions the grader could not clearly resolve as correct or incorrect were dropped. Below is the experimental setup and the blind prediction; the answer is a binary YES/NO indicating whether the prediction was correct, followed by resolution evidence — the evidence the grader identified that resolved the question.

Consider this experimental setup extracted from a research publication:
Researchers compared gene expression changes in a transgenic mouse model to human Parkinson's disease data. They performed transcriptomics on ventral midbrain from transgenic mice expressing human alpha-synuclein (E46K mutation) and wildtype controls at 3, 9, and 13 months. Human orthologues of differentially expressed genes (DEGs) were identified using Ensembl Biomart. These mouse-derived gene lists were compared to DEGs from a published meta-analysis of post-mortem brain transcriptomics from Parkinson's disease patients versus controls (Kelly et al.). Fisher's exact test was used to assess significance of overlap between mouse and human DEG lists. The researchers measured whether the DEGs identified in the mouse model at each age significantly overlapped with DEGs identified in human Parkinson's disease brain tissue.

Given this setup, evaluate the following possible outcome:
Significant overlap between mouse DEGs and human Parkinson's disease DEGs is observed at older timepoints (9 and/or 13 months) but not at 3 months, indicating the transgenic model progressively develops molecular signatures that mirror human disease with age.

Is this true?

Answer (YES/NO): NO